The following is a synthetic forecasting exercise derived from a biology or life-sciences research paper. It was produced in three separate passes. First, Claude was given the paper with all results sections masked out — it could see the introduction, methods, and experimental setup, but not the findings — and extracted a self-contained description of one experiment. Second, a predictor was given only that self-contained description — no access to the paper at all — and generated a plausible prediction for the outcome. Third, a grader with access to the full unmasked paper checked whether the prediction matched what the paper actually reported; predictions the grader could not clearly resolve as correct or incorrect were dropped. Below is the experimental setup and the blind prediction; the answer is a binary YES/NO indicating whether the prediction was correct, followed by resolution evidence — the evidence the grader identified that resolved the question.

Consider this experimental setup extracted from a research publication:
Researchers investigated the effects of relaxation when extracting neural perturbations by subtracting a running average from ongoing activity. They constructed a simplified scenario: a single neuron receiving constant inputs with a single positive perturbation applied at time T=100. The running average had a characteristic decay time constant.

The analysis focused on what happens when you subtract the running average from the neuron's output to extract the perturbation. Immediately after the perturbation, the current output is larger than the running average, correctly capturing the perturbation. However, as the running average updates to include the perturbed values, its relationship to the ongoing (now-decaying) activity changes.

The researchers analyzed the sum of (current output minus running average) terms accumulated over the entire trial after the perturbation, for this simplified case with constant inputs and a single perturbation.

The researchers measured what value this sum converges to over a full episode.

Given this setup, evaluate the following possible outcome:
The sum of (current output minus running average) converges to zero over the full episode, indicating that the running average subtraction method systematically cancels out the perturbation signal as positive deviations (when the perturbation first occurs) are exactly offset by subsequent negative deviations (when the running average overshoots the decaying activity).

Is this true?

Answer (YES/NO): YES